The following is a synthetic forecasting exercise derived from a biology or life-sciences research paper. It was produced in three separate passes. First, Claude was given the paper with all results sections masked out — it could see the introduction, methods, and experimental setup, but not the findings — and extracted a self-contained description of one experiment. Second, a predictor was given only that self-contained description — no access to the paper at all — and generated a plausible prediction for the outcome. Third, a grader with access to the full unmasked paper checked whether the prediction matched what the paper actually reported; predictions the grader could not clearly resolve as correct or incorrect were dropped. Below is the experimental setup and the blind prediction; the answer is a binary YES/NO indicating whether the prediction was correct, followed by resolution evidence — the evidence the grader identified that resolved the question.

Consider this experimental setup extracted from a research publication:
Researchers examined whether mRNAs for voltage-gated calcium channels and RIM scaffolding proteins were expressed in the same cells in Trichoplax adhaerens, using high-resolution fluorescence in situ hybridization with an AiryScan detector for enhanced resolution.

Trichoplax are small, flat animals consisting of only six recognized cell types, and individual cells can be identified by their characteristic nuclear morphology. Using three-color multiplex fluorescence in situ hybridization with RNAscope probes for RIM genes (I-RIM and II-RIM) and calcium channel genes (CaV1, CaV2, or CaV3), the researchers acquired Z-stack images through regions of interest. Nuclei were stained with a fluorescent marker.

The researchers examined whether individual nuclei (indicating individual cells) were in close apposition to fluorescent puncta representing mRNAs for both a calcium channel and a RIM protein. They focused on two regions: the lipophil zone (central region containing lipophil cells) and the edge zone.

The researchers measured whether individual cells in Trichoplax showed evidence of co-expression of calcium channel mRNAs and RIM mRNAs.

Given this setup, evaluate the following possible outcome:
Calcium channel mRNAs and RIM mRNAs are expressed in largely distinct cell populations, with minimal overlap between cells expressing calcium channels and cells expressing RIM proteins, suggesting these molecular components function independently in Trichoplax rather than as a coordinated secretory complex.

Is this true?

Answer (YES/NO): NO